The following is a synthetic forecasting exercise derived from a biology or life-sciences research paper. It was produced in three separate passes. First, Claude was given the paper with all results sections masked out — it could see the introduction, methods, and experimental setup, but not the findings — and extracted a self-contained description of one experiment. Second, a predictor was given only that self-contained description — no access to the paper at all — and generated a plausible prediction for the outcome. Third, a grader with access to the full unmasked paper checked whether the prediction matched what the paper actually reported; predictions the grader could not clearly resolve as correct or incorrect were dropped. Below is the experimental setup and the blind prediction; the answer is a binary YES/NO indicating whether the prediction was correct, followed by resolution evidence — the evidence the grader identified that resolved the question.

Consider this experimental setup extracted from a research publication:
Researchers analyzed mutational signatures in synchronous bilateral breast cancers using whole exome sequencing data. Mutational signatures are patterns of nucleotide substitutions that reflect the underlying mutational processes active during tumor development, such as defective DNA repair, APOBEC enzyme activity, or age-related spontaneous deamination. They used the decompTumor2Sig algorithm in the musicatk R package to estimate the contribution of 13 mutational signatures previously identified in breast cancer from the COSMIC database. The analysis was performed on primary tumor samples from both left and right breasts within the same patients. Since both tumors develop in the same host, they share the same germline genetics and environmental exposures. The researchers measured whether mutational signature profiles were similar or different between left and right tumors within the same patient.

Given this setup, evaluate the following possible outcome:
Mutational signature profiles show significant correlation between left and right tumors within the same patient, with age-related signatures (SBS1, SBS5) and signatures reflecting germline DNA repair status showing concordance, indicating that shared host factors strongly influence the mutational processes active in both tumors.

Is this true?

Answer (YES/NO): NO